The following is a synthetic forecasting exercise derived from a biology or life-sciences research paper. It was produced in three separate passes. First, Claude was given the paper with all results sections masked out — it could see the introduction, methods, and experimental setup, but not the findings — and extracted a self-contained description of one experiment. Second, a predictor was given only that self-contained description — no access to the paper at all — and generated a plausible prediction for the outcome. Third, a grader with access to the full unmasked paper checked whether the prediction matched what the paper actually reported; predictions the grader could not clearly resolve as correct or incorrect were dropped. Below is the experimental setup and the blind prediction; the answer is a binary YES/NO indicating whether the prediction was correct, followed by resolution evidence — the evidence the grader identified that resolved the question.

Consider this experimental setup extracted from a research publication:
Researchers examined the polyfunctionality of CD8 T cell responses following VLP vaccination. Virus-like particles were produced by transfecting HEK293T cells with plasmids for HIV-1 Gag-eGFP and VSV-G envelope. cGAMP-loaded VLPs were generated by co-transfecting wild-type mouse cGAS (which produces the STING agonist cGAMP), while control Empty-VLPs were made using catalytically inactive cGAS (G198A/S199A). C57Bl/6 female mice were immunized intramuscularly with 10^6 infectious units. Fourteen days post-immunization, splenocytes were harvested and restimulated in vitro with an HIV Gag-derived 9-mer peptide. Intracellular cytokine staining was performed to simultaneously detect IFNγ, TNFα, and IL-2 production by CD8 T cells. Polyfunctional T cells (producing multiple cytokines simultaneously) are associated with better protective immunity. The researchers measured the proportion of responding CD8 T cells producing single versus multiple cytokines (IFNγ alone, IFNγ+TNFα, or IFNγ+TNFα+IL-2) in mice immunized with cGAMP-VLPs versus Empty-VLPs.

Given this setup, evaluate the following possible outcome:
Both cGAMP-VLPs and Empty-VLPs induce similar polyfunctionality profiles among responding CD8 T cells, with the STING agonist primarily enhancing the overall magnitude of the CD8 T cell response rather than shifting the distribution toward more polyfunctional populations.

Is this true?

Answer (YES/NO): NO